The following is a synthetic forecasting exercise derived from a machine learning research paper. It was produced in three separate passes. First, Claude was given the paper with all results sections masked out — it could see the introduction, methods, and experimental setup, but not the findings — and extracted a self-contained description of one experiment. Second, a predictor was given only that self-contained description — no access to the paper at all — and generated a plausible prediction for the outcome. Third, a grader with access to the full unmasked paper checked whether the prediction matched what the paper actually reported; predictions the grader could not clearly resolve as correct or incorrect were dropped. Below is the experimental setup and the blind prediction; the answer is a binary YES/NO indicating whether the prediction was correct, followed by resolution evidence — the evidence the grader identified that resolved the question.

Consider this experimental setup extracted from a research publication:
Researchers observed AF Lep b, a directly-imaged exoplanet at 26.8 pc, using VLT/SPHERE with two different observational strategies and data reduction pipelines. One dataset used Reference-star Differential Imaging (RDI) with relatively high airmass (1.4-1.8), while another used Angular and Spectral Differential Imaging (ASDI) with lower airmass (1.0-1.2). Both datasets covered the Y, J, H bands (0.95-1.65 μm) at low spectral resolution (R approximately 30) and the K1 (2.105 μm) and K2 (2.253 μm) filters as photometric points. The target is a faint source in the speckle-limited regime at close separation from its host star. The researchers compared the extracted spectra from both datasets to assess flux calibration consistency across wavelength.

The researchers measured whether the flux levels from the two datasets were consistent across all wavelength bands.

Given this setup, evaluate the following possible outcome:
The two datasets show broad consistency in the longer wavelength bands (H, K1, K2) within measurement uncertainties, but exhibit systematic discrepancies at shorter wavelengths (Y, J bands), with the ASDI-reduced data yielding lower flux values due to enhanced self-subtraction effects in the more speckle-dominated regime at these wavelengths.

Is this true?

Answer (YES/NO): NO